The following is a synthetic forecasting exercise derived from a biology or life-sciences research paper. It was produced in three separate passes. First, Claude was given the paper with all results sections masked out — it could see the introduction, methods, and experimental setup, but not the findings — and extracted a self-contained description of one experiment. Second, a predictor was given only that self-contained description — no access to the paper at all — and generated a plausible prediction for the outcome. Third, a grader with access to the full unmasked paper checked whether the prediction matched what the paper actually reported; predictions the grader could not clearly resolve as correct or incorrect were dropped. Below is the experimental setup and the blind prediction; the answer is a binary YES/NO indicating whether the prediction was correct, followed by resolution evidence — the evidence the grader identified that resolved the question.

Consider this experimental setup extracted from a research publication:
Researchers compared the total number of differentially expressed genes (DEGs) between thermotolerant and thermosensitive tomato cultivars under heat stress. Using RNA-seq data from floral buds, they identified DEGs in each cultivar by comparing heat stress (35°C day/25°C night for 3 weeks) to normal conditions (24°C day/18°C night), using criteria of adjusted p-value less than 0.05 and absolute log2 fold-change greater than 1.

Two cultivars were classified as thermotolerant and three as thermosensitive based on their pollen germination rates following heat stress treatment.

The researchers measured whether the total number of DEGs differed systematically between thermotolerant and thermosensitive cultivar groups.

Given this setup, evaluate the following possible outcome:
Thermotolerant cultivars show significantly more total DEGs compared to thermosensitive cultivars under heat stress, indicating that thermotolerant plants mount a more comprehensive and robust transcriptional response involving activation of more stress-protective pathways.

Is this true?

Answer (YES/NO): NO